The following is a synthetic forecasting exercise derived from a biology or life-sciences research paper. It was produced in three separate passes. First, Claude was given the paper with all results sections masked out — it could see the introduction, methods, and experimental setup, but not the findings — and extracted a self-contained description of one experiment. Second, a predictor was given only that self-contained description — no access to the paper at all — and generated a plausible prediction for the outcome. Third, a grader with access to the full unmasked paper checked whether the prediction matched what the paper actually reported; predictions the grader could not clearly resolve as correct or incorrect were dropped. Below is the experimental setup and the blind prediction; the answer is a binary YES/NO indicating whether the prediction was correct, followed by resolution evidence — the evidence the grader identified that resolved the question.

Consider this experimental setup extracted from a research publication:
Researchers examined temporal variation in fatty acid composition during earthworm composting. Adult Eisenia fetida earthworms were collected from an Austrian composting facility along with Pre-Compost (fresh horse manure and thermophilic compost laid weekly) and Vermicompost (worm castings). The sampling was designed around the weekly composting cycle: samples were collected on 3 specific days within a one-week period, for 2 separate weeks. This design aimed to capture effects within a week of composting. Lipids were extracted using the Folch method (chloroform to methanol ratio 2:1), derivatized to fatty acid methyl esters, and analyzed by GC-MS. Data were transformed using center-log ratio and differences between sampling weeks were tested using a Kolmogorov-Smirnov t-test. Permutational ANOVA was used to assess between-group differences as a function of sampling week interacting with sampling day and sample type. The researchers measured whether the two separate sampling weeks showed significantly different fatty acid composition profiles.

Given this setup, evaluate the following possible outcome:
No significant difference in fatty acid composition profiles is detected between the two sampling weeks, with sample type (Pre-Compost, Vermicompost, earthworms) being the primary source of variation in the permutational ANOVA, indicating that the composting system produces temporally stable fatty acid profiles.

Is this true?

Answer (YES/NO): NO